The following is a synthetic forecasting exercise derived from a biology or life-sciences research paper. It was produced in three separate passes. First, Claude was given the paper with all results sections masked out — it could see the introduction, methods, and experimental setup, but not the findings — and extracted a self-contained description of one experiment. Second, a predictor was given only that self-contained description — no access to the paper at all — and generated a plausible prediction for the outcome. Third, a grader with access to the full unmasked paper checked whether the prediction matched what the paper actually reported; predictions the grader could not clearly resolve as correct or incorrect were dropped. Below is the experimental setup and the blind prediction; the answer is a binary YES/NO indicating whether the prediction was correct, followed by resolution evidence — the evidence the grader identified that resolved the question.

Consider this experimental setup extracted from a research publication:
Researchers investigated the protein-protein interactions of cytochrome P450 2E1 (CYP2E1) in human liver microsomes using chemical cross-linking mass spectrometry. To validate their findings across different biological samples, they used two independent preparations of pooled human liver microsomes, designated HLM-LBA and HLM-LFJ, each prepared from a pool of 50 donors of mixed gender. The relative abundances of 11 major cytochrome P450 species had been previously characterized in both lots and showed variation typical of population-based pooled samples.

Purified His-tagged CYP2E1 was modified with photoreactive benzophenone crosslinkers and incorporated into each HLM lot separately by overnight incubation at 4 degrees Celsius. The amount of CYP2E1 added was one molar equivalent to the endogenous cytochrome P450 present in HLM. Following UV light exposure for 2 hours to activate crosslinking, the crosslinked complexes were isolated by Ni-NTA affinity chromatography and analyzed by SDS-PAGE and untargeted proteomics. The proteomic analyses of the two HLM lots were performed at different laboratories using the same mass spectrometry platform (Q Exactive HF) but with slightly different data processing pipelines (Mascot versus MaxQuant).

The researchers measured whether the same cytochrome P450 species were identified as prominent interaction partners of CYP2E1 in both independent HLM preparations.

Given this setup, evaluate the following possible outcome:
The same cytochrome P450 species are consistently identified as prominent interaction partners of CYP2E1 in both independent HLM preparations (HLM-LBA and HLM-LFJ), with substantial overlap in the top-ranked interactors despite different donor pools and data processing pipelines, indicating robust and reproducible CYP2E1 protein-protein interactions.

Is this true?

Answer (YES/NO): YES